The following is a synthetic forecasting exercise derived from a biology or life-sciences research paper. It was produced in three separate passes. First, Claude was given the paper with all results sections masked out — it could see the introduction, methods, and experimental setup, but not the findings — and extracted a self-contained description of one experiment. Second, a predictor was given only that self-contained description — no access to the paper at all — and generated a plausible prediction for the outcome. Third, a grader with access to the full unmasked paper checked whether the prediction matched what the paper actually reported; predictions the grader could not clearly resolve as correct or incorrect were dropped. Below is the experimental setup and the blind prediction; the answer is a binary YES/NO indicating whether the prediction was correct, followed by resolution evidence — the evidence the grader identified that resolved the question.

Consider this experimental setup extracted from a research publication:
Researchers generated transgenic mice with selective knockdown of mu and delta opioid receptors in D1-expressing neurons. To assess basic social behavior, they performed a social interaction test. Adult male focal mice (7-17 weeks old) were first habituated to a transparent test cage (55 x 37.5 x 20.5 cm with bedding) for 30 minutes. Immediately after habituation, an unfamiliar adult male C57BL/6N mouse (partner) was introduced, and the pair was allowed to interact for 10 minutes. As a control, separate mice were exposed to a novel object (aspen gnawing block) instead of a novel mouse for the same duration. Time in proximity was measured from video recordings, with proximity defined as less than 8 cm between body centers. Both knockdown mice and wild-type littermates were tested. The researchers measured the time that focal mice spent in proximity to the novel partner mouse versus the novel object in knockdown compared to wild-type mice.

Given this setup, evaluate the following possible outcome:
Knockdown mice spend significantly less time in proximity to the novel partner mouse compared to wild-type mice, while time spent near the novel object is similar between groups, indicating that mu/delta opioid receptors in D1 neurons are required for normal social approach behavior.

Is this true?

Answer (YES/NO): NO